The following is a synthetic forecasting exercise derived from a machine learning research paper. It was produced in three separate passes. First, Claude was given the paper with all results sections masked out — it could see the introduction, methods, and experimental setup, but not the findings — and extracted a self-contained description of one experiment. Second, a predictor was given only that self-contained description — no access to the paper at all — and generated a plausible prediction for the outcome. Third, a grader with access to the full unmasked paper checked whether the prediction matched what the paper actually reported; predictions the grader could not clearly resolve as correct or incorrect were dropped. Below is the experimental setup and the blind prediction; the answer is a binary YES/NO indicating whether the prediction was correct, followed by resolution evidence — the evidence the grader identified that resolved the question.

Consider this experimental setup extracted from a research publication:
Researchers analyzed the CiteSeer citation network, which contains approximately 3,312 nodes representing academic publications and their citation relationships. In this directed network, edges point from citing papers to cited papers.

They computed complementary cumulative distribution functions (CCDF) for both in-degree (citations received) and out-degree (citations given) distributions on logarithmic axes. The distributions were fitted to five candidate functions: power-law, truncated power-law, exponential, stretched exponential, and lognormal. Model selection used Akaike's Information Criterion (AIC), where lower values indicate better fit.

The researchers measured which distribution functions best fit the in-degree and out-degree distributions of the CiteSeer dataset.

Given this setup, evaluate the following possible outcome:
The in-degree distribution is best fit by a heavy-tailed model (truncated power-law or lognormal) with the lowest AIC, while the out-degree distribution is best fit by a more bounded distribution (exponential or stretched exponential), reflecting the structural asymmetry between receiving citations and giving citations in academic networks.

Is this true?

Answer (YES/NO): NO